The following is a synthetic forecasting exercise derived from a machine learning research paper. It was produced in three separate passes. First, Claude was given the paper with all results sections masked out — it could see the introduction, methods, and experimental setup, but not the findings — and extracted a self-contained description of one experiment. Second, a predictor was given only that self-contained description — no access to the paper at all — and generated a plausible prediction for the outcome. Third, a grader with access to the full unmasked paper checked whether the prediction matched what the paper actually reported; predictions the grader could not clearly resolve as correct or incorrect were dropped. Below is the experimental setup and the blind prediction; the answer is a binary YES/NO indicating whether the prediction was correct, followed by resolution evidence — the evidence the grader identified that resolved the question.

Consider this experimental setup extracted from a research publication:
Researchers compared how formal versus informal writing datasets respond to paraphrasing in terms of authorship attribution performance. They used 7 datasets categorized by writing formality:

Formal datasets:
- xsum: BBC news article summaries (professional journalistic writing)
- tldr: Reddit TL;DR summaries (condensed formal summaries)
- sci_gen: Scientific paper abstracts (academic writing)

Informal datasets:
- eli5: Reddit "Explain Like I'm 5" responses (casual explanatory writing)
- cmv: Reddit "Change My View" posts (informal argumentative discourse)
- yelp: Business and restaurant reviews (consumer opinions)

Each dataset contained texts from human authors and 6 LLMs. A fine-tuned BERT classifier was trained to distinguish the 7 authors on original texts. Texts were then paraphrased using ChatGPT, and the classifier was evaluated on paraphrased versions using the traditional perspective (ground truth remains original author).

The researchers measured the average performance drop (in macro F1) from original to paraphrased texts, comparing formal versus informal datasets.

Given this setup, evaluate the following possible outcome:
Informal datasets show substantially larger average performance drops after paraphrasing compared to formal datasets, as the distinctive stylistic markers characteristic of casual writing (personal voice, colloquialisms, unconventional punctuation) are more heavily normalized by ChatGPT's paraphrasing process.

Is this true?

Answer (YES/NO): YES